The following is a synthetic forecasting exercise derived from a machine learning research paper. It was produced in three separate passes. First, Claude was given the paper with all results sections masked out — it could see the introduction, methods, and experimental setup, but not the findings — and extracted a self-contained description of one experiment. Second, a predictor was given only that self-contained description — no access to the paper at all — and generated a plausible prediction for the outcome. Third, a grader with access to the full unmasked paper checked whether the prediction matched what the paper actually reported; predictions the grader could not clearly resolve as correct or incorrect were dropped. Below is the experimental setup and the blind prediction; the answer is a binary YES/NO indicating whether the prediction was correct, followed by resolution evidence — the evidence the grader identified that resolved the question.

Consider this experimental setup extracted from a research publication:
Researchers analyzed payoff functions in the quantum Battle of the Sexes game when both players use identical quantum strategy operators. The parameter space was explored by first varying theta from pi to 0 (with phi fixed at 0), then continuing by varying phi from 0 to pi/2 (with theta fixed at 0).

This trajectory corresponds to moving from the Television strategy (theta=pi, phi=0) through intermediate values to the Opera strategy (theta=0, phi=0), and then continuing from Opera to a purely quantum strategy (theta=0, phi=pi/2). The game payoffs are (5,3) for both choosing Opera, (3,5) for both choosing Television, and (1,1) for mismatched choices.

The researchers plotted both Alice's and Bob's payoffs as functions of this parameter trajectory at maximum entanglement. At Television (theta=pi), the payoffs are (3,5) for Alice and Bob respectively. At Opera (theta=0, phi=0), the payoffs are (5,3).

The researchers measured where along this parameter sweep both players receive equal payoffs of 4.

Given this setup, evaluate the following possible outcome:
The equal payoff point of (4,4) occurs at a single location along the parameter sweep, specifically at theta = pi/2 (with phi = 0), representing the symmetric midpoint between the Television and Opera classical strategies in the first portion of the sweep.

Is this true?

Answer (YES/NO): NO